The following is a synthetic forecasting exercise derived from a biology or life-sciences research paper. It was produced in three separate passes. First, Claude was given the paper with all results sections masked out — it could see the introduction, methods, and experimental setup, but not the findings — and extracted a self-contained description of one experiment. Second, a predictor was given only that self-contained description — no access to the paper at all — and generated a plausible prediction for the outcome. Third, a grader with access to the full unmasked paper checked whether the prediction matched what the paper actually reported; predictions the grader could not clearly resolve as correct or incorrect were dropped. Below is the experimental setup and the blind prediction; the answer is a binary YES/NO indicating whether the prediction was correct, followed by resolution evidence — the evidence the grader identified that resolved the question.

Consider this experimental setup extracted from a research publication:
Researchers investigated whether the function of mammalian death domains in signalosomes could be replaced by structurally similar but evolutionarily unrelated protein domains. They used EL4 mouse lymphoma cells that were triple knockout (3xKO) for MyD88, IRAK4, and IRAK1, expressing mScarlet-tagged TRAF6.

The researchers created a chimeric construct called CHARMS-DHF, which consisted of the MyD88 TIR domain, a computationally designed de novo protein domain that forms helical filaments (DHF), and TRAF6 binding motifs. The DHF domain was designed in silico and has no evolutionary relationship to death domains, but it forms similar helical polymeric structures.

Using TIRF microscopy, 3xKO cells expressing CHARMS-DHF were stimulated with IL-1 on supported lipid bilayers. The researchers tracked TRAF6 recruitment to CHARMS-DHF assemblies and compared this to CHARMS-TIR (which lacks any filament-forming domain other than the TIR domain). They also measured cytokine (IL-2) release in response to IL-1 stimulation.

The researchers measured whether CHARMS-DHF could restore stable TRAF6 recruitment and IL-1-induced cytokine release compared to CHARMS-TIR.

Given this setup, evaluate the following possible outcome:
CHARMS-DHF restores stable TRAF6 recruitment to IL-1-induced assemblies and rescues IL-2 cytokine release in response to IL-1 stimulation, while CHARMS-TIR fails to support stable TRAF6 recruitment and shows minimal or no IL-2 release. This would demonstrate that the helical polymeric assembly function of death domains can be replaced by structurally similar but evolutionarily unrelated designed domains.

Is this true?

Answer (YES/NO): YES